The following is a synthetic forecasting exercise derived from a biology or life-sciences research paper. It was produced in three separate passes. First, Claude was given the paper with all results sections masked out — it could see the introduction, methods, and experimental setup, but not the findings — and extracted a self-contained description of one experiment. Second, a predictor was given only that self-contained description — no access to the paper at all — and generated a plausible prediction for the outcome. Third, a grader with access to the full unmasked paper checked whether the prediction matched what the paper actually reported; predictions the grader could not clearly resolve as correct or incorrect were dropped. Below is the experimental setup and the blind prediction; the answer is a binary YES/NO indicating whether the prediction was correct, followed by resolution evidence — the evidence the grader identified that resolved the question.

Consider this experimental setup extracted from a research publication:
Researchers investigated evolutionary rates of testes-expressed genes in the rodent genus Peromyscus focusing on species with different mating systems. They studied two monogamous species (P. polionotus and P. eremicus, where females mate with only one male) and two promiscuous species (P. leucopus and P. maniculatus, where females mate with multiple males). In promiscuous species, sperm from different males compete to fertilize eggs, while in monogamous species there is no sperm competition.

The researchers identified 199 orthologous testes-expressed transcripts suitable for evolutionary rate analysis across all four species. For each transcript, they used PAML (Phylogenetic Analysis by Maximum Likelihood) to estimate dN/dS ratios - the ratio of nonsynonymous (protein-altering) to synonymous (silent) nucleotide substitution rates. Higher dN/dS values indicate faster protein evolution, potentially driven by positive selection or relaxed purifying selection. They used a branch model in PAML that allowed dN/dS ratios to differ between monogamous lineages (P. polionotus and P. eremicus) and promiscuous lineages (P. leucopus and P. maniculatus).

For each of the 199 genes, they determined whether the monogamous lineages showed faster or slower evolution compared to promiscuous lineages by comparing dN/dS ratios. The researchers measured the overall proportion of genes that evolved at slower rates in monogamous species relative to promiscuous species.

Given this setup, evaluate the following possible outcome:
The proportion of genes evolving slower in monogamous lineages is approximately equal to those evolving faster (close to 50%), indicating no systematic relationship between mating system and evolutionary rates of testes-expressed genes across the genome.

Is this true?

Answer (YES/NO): YES